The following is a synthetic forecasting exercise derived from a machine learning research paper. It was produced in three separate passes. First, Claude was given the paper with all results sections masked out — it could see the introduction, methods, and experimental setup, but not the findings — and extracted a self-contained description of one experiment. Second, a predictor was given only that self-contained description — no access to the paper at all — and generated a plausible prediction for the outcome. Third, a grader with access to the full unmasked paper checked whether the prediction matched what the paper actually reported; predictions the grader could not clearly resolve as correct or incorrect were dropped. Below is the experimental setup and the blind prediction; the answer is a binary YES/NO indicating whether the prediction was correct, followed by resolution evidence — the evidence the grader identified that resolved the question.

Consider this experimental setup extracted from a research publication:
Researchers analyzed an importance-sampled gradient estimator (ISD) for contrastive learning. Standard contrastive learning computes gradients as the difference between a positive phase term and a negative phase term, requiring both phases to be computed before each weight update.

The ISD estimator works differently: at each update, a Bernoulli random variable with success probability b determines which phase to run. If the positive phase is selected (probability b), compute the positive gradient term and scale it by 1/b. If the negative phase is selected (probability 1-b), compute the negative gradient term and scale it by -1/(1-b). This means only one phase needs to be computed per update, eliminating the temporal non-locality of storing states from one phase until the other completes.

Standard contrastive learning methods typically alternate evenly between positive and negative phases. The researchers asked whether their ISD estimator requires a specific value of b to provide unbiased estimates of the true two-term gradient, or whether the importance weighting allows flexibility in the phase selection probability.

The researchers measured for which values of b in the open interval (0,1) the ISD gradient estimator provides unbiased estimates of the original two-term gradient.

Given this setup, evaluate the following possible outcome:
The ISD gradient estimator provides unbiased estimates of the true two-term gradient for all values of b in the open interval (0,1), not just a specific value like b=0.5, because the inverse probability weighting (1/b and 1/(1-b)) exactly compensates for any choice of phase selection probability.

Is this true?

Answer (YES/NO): YES